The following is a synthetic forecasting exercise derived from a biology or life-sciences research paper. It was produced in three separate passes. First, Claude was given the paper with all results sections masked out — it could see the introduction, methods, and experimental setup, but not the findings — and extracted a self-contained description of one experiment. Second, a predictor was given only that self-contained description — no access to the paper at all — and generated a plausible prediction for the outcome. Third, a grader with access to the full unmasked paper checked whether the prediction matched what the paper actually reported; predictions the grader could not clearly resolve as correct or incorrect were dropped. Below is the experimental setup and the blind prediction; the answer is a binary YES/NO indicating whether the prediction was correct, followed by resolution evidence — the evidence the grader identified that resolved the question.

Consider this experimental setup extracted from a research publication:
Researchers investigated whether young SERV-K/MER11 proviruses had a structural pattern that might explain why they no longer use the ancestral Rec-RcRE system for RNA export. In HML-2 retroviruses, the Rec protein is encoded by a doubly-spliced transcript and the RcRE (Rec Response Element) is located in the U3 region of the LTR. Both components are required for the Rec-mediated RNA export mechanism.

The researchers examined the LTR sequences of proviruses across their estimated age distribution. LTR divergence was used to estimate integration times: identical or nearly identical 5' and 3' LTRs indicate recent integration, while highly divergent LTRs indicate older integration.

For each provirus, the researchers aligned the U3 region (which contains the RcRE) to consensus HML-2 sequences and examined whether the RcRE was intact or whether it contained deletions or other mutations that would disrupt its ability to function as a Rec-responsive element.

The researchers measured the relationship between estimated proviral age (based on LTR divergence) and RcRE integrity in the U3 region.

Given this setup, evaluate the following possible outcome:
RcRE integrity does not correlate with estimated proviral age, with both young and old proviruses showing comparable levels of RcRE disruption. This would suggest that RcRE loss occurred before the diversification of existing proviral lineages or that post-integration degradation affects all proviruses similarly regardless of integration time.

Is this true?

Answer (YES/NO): NO